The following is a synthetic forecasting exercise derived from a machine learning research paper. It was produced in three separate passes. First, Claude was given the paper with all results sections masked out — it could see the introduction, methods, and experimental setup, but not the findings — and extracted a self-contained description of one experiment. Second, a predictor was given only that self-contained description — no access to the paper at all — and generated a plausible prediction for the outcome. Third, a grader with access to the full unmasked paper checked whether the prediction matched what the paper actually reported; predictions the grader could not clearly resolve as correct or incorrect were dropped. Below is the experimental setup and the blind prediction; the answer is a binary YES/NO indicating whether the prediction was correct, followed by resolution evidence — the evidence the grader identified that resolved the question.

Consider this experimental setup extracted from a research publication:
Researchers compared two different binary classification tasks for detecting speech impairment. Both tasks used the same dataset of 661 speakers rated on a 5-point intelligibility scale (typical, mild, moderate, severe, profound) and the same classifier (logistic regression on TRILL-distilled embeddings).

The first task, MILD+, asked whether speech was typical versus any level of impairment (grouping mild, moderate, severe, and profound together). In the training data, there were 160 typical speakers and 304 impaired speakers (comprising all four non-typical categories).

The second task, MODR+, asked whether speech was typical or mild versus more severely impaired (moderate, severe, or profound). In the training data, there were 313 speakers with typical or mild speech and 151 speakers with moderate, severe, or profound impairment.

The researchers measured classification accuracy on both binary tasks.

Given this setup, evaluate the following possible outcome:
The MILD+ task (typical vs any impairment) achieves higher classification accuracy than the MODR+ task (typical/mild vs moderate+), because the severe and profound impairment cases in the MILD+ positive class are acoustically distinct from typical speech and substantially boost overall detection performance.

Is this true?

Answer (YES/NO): YES